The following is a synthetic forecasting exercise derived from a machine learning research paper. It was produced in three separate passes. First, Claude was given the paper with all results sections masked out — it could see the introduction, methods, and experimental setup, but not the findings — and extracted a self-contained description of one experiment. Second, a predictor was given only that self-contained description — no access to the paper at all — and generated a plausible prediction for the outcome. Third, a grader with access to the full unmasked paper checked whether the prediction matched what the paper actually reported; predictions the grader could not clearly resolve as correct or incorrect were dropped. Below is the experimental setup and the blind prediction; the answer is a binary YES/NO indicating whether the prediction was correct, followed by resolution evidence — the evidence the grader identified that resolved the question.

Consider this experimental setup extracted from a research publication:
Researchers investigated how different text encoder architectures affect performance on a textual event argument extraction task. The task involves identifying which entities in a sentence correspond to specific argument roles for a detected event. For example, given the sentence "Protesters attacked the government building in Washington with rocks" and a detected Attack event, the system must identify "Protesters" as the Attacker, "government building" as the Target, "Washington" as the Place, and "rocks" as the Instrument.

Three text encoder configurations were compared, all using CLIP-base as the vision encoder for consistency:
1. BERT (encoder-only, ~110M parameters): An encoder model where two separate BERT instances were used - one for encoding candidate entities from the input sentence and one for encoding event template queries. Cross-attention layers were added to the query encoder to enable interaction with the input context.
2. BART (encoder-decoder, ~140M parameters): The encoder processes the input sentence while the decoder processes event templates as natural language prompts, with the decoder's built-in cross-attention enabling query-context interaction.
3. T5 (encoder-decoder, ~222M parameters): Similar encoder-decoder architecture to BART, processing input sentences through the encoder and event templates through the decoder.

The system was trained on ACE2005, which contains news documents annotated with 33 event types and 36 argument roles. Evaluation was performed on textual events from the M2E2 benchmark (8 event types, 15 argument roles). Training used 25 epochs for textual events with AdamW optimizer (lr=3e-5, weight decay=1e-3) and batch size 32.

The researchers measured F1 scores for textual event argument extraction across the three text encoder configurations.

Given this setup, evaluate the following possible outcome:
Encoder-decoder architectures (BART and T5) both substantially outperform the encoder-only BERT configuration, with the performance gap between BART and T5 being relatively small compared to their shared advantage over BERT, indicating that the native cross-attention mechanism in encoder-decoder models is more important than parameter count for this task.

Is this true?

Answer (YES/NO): NO